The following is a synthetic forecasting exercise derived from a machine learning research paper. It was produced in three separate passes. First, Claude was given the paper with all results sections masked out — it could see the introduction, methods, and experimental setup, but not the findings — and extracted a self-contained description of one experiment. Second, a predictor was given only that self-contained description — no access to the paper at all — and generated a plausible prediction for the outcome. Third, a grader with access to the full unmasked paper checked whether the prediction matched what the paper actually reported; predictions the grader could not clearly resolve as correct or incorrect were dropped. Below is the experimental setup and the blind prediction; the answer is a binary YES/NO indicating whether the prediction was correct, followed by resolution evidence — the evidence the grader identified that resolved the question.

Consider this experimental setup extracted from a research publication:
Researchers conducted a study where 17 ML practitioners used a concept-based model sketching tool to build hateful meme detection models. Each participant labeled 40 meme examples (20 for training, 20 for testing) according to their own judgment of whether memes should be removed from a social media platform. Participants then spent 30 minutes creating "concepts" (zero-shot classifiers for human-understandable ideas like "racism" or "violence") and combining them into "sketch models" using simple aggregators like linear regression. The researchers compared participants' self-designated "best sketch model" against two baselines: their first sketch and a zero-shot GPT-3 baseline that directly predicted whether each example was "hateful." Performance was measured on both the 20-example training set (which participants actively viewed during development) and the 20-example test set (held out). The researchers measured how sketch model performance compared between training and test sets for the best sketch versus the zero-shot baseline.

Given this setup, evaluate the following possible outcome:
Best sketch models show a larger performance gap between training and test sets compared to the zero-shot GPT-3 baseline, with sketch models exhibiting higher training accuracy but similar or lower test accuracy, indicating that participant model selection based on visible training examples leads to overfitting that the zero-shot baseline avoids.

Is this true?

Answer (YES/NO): NO